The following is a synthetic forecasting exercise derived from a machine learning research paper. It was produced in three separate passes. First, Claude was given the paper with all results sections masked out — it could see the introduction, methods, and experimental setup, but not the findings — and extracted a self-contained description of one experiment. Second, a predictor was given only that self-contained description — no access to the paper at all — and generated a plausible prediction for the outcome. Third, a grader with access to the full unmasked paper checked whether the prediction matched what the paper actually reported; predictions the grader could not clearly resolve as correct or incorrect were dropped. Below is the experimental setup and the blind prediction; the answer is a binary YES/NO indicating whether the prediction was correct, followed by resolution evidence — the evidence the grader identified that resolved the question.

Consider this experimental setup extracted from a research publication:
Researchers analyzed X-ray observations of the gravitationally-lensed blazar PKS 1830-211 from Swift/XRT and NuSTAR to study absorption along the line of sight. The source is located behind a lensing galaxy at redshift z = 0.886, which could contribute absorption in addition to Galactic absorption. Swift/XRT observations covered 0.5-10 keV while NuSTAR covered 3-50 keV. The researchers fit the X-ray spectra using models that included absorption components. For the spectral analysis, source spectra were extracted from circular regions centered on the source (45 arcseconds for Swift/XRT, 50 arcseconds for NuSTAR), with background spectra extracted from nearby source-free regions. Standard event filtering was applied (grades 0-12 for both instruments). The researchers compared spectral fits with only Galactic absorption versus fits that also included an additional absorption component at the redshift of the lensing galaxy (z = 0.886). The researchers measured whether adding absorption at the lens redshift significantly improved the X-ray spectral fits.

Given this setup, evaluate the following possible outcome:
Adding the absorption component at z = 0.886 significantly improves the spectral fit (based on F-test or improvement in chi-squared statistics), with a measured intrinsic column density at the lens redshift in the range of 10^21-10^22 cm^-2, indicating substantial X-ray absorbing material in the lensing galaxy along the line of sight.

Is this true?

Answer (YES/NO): NO